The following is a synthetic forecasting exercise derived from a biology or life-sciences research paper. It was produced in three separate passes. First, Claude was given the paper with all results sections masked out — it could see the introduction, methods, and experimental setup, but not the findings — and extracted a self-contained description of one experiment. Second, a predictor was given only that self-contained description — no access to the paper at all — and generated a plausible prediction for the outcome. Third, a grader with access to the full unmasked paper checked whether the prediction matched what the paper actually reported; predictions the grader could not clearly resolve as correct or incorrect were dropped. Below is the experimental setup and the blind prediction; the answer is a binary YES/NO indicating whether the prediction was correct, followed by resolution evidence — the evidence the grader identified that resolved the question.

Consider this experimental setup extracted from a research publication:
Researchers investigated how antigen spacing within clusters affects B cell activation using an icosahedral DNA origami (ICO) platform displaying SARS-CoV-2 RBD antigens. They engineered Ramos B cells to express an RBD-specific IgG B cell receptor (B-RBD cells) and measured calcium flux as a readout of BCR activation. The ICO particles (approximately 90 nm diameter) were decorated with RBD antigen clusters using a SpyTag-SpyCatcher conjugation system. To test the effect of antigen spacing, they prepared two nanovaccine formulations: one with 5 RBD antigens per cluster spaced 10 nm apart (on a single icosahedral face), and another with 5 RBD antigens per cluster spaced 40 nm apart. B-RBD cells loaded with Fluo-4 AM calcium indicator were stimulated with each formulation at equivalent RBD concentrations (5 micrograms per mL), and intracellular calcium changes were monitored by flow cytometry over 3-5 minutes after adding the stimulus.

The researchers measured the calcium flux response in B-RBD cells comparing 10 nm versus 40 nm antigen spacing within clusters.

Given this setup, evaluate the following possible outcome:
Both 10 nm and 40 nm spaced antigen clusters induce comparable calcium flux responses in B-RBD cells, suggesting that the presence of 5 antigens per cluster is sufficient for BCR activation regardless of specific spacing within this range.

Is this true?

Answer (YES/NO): NO